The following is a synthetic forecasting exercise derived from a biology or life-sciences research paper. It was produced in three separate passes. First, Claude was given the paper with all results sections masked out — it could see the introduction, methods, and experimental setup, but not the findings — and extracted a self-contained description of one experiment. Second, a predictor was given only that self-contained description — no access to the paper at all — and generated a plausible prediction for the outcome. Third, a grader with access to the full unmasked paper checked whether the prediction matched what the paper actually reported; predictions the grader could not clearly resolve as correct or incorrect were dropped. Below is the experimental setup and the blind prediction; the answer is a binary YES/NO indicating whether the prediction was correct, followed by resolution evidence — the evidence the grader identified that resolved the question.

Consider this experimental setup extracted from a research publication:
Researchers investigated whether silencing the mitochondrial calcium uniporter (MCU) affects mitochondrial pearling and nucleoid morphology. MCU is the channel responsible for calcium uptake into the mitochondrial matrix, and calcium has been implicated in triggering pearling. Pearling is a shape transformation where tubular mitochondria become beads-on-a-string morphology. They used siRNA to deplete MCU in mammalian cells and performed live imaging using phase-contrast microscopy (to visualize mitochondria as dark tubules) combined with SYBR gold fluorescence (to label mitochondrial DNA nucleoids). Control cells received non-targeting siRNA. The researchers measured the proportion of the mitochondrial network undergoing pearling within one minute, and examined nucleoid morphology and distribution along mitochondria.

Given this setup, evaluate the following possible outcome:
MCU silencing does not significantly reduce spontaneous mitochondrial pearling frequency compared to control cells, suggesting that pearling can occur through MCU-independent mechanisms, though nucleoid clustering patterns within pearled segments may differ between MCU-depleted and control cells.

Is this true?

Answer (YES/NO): NO